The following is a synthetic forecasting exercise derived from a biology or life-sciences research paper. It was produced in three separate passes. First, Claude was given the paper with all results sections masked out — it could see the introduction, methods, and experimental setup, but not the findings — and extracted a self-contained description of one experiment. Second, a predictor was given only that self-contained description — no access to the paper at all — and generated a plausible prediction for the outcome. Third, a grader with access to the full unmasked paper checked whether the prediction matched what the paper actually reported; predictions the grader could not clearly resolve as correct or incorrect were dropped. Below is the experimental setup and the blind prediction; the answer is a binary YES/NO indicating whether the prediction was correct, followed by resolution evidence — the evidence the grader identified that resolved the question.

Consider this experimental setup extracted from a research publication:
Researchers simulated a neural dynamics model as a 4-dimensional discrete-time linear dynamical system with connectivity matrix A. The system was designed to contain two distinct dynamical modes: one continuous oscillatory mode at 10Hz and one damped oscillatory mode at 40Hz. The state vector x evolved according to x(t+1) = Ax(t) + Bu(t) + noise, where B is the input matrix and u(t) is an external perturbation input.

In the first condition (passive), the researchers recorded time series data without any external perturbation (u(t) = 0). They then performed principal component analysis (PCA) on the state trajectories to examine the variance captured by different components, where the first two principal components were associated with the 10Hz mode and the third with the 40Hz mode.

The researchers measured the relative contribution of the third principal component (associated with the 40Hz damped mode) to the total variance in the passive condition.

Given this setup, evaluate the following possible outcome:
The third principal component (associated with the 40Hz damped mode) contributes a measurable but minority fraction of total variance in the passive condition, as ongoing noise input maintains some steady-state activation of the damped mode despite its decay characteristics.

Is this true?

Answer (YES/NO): NO